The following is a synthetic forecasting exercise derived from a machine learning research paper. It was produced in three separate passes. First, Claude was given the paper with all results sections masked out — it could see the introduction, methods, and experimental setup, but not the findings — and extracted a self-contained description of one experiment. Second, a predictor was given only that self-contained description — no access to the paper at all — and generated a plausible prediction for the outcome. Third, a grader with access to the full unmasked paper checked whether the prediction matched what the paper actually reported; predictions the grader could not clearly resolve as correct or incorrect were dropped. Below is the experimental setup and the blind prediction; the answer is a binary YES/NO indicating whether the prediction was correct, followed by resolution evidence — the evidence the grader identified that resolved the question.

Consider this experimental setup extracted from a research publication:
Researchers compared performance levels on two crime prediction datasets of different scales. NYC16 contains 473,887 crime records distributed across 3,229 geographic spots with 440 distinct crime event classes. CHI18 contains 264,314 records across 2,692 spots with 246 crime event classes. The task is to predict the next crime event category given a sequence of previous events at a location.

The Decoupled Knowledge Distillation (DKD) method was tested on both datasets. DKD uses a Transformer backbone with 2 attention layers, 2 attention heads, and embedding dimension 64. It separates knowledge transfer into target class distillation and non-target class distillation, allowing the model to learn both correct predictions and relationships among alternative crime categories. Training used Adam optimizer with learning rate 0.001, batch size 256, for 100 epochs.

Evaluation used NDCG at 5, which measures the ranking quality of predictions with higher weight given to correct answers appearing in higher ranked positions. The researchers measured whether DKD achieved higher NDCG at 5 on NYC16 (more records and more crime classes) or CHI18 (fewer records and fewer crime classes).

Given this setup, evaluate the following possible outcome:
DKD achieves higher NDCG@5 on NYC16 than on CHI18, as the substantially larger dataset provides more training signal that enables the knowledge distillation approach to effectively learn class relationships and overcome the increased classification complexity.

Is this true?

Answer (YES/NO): NO